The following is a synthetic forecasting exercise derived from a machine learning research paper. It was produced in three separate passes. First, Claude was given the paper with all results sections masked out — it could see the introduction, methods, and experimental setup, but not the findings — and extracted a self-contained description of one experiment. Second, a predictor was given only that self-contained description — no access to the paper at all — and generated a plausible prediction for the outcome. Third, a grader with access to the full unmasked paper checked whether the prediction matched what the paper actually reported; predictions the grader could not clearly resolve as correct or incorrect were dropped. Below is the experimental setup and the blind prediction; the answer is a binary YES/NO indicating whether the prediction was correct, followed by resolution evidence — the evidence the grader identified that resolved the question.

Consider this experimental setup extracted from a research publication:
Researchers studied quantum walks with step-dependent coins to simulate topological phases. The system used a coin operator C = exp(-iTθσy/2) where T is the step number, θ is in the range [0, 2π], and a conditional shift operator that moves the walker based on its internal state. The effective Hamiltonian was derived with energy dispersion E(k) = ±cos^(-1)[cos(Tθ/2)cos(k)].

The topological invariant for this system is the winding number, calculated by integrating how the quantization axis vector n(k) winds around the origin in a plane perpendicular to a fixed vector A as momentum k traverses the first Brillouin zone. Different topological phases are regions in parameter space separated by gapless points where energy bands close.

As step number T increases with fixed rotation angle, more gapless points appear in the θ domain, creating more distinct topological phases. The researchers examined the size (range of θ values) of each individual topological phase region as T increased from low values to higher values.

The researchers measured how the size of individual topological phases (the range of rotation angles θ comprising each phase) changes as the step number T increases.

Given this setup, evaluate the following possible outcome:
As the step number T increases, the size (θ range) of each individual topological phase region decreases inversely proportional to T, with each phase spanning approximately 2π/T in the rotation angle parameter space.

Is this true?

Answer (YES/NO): YES